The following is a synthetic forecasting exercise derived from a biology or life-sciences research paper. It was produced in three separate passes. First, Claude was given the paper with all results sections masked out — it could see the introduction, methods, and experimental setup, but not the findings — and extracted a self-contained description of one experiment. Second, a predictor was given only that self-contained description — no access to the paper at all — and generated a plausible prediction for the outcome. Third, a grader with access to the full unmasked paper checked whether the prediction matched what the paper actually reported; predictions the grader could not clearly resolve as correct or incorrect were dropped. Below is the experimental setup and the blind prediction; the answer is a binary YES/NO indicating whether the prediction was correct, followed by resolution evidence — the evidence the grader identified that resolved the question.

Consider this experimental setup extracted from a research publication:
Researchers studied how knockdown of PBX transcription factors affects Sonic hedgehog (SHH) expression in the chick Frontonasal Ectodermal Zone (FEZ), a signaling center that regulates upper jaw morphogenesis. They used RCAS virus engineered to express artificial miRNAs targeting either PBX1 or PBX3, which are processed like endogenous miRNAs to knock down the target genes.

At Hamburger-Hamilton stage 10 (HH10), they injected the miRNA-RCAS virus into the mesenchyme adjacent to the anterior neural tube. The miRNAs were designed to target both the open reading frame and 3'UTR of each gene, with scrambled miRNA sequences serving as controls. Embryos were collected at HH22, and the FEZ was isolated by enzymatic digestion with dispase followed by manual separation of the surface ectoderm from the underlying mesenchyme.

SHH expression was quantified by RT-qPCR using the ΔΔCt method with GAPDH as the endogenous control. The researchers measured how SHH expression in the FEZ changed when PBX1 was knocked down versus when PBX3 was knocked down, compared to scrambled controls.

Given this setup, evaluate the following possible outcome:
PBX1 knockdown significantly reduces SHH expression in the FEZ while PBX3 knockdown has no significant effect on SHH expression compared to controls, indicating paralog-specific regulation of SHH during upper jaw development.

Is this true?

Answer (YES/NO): NO